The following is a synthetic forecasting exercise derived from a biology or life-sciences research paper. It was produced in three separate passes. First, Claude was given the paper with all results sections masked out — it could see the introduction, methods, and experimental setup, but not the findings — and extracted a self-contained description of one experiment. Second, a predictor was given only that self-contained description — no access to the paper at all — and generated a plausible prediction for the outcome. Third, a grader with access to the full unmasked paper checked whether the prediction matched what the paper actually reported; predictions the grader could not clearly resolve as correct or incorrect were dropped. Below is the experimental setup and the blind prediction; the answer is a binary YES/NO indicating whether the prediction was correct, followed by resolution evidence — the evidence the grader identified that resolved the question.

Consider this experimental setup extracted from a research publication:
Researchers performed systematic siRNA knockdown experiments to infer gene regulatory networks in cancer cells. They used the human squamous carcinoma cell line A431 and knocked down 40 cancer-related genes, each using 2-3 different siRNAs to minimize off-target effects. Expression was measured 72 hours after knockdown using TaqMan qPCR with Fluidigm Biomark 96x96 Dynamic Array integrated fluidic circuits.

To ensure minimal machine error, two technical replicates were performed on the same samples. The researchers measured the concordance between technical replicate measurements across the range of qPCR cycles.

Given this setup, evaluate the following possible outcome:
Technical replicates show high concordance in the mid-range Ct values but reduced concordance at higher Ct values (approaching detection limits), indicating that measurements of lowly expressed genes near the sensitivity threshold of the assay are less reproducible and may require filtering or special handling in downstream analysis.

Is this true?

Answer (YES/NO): YES